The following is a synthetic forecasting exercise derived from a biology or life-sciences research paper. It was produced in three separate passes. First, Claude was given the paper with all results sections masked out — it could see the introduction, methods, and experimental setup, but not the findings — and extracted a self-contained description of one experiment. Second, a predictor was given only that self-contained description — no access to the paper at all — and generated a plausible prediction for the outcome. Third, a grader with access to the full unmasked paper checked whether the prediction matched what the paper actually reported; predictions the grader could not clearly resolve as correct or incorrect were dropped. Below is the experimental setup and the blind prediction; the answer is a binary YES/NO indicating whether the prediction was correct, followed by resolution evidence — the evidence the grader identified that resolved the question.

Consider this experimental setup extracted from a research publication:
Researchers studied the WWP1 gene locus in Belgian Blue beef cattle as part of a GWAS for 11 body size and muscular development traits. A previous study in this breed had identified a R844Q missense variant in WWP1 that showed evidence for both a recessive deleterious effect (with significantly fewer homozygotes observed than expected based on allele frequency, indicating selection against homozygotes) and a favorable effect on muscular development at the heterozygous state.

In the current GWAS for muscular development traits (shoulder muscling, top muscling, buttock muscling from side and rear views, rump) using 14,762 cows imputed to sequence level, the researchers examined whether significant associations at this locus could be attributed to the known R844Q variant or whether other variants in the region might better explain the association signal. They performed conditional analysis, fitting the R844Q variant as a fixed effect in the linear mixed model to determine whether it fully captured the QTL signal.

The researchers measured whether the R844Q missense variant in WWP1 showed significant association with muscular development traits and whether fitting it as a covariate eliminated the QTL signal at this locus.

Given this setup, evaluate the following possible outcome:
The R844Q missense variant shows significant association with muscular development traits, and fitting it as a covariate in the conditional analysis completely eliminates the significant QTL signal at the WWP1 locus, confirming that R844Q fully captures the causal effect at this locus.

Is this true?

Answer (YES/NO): YES